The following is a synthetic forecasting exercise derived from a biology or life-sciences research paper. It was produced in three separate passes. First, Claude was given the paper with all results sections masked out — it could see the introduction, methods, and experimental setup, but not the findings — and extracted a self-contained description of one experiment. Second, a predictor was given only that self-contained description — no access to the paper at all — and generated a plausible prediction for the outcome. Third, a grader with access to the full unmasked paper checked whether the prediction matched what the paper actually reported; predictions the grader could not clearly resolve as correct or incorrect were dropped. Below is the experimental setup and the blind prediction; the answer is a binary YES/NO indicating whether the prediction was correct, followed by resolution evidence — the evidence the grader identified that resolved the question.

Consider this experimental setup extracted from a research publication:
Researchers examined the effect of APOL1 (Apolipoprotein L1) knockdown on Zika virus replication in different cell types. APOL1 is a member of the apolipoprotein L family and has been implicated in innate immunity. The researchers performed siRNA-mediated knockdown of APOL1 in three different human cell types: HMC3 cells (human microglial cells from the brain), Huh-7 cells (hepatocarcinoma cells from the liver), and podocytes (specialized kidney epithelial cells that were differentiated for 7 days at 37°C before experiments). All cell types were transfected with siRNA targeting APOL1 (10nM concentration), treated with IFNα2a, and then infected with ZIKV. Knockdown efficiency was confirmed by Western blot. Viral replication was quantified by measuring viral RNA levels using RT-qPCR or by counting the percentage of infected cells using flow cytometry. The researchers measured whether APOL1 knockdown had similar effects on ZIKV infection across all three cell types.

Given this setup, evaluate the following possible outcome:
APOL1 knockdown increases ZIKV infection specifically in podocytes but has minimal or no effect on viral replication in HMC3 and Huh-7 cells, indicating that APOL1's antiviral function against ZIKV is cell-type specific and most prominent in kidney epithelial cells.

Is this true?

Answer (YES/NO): NO